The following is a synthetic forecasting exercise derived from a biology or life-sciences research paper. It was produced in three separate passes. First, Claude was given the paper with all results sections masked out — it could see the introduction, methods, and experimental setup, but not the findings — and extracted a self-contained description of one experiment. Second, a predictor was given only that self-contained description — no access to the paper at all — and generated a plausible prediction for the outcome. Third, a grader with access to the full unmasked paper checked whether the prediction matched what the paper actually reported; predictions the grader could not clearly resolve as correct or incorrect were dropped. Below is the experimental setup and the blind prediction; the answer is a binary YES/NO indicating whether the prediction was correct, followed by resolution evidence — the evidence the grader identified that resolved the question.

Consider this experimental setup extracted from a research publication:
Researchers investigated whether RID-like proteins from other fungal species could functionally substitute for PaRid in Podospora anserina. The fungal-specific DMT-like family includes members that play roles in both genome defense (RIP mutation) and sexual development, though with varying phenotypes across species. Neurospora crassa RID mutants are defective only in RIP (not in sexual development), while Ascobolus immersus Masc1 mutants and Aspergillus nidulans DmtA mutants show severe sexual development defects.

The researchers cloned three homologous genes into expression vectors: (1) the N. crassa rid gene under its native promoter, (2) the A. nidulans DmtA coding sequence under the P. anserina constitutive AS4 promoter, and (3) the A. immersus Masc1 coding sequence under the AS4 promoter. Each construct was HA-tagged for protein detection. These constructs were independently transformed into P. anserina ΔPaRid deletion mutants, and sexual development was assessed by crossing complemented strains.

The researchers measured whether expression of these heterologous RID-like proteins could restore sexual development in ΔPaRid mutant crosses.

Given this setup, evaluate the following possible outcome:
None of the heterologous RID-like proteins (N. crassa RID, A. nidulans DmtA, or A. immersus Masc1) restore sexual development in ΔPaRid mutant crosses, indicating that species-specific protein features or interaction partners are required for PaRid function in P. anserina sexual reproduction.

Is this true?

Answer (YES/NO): YES